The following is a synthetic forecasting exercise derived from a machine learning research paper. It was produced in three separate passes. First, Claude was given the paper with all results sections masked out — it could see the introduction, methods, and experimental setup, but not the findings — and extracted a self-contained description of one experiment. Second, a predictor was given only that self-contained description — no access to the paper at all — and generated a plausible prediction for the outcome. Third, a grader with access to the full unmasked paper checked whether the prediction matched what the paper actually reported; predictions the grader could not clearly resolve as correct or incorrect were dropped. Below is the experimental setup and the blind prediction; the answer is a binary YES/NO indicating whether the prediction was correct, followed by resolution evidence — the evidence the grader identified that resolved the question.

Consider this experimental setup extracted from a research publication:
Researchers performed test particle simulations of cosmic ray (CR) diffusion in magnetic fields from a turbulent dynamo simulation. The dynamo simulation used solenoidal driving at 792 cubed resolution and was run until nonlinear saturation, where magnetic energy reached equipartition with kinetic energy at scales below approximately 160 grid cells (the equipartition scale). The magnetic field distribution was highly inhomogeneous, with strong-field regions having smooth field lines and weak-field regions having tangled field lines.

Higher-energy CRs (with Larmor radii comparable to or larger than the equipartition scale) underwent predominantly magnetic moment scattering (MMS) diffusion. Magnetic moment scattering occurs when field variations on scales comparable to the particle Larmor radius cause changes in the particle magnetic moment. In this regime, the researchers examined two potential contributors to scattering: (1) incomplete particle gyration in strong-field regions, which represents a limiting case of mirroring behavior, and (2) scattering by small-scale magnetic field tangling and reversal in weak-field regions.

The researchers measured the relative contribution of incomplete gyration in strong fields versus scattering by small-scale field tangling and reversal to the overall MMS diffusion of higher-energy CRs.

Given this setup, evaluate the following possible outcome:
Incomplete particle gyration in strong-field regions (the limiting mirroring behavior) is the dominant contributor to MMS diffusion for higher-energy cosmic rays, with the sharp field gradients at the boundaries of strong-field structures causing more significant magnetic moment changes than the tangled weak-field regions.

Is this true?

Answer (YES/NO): NO